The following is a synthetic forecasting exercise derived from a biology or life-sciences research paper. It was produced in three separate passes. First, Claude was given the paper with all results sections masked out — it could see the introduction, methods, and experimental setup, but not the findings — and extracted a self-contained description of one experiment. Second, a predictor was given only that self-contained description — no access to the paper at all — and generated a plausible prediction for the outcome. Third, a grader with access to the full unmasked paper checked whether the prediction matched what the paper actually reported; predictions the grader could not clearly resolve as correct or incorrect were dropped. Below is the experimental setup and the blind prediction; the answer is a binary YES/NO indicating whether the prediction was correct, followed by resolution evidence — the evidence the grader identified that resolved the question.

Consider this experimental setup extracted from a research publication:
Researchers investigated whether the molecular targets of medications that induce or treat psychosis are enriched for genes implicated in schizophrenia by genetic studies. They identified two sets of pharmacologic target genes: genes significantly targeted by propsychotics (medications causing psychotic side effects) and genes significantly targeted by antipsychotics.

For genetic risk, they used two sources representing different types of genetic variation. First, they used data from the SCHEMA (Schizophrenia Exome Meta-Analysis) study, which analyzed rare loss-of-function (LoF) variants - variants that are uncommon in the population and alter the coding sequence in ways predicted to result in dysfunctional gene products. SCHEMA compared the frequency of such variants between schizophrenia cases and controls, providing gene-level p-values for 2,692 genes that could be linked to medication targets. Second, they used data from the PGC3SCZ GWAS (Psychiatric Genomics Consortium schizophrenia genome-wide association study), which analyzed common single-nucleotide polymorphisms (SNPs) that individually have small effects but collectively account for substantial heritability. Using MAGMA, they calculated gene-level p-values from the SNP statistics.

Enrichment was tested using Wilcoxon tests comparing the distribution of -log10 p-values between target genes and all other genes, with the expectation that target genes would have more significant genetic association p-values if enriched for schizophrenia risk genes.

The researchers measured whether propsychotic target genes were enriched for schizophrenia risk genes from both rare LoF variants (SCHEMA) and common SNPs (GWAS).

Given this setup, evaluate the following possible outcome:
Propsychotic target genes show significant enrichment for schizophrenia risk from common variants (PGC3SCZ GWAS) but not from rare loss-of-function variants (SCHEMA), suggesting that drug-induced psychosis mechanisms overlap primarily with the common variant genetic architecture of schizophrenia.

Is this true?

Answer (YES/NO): NO